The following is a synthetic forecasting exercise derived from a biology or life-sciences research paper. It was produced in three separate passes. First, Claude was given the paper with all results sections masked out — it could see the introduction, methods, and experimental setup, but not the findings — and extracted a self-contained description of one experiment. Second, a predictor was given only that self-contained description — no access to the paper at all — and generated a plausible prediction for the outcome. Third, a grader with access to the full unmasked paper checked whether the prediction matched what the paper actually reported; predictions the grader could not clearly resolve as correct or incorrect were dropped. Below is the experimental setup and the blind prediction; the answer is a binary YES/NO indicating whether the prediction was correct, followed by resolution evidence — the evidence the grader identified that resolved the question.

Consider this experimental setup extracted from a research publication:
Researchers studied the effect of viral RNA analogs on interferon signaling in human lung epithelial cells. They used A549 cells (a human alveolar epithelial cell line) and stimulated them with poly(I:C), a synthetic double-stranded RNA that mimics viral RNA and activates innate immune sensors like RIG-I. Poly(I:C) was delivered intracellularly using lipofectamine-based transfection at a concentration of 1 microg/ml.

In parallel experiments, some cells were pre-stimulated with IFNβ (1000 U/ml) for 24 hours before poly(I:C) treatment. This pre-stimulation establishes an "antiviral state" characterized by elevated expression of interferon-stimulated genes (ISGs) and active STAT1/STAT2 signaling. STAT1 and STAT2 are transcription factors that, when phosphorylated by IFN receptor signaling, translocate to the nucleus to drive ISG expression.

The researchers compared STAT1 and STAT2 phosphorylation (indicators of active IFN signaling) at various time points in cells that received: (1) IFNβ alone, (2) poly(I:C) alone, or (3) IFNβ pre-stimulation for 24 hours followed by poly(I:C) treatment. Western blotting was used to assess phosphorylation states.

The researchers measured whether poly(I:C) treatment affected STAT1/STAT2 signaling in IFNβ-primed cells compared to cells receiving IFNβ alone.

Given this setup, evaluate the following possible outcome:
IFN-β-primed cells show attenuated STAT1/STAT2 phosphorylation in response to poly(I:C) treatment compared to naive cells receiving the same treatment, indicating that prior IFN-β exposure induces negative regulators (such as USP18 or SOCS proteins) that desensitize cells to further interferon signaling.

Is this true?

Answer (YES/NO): NO